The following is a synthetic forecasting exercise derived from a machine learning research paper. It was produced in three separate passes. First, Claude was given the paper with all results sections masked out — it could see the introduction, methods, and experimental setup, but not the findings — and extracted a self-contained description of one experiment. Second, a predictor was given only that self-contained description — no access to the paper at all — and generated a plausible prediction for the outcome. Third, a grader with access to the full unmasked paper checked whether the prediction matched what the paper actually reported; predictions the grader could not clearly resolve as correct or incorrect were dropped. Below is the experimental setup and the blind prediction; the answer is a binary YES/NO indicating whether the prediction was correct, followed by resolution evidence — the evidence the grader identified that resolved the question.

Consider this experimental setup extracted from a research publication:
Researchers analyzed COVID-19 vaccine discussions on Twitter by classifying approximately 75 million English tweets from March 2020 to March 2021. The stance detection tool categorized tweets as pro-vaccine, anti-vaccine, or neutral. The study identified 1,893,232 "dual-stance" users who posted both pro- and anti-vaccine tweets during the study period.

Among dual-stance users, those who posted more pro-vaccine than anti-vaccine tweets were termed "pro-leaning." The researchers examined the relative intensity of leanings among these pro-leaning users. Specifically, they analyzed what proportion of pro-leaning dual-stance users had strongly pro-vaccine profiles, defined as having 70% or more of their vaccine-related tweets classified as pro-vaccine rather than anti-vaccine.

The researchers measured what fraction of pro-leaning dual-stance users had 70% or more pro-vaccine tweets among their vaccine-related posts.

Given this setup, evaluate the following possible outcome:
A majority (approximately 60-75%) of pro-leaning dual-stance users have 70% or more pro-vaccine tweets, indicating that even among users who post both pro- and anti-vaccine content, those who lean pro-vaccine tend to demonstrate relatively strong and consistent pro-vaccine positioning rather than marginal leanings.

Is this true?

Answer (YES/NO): YES